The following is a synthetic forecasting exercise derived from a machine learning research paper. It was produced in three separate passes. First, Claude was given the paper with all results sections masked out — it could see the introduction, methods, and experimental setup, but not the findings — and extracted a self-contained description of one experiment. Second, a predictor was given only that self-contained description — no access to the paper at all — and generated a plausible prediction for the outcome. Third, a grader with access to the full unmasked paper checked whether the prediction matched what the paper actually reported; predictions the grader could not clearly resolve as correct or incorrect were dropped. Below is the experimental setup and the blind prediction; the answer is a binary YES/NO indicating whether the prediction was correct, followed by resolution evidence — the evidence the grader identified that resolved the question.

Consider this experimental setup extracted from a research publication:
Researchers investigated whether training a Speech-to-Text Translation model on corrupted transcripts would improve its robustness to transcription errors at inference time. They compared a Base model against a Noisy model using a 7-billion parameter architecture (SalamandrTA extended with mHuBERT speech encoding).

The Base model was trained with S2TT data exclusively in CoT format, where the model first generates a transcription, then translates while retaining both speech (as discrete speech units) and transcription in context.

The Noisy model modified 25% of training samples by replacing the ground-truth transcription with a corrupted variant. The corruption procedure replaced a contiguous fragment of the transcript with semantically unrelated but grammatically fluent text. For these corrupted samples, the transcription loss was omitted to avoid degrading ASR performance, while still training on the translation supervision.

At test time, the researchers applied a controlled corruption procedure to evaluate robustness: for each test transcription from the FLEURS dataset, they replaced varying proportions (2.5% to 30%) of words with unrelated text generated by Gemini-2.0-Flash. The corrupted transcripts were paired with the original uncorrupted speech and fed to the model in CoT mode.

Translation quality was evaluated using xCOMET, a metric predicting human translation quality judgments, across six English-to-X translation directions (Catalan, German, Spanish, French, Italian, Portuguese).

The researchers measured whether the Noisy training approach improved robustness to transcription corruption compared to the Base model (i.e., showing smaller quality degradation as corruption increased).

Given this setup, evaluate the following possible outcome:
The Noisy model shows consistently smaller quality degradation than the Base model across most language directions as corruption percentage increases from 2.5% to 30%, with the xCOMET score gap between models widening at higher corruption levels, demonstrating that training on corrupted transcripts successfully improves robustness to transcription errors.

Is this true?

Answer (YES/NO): YES